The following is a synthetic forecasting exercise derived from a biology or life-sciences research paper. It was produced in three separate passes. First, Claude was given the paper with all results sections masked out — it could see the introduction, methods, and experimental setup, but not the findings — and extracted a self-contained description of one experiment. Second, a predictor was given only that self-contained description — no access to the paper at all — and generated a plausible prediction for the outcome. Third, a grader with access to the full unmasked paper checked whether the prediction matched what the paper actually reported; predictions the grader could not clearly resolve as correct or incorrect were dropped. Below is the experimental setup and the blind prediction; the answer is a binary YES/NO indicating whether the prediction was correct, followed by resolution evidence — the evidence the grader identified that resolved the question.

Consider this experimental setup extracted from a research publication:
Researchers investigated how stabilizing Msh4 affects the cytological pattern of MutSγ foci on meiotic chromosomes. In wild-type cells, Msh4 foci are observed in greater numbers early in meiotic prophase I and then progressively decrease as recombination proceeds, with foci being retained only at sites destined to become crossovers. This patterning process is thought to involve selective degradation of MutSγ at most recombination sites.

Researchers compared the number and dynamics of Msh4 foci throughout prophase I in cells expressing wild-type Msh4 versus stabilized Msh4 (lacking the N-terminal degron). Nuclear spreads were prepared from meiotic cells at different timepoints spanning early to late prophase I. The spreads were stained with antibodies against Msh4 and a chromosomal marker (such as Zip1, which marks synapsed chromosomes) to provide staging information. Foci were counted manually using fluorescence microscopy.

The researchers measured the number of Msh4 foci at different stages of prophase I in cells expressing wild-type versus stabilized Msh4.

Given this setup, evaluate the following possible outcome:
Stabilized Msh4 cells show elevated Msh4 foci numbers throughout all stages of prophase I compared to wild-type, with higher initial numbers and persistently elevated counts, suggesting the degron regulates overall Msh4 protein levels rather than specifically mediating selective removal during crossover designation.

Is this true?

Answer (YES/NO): NO